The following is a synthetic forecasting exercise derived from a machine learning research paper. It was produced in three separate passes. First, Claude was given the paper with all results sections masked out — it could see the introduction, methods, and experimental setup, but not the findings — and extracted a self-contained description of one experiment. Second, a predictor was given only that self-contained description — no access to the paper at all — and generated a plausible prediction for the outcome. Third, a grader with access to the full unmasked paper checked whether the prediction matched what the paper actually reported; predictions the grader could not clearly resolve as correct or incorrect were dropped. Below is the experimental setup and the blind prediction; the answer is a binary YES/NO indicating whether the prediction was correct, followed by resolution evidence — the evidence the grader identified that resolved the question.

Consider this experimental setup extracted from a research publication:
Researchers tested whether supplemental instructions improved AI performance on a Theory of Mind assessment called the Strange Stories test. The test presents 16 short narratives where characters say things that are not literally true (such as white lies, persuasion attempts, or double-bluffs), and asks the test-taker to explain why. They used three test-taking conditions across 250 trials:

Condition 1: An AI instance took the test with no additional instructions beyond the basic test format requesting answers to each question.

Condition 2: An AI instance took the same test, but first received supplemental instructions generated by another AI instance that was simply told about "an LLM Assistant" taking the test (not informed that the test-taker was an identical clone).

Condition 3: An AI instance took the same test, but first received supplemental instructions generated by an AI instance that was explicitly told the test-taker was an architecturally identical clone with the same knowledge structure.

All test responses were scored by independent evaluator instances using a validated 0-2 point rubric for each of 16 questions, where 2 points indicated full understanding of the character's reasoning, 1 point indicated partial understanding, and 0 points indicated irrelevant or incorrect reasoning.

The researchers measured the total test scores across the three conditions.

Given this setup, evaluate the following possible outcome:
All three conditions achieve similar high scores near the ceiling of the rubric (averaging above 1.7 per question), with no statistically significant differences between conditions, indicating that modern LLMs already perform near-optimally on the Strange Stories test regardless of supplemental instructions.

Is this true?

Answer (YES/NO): YES